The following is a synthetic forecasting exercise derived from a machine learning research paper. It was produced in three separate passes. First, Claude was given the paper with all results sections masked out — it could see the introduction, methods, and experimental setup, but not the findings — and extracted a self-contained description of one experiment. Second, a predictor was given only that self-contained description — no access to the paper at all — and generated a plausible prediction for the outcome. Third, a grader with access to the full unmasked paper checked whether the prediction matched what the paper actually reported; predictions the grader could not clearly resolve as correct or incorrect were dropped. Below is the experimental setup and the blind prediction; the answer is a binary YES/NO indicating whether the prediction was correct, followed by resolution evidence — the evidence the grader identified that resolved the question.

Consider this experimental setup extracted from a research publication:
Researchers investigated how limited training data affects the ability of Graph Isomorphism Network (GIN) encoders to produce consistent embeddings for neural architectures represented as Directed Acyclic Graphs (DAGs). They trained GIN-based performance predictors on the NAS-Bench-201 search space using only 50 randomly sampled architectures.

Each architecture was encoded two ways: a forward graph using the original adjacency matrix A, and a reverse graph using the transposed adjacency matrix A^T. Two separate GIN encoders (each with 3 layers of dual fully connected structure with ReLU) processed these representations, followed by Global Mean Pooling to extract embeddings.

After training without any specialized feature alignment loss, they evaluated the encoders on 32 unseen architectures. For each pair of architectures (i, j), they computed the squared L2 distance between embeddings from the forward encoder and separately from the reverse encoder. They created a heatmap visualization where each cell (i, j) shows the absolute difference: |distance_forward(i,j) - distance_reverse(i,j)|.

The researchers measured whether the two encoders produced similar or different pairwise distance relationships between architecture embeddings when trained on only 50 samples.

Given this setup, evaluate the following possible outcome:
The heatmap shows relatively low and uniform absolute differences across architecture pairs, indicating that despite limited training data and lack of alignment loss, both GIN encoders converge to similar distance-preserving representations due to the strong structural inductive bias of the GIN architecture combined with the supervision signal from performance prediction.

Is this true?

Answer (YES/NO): NO